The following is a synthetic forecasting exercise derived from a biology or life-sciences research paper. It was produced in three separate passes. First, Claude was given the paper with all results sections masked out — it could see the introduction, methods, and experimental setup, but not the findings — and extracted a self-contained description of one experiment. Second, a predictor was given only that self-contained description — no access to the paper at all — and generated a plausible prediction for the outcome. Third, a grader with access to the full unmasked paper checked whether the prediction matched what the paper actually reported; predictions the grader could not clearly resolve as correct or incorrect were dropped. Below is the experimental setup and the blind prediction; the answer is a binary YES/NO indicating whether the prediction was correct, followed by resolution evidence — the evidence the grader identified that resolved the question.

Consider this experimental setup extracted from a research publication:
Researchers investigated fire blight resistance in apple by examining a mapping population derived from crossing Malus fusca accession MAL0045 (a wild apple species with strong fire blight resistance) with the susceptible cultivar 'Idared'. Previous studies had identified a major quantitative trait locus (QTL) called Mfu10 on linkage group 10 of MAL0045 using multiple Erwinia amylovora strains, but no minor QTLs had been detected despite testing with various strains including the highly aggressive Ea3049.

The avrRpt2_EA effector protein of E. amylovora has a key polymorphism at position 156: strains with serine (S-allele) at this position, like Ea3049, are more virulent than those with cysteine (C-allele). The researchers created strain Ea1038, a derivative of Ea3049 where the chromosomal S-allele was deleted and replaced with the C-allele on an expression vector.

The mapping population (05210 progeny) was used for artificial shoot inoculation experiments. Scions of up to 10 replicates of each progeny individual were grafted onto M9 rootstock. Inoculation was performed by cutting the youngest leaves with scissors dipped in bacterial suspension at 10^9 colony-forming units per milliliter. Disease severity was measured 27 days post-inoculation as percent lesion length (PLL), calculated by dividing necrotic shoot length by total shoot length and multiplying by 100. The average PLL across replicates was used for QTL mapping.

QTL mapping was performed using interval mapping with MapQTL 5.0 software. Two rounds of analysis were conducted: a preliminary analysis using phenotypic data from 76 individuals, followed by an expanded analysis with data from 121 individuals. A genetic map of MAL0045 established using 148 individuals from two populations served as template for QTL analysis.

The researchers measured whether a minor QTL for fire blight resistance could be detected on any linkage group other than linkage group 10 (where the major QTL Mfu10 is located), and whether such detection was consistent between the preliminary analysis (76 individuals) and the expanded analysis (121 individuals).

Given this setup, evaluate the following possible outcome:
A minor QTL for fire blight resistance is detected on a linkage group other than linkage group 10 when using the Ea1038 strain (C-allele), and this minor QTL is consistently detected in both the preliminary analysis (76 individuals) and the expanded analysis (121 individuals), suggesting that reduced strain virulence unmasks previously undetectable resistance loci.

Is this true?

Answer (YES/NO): NO